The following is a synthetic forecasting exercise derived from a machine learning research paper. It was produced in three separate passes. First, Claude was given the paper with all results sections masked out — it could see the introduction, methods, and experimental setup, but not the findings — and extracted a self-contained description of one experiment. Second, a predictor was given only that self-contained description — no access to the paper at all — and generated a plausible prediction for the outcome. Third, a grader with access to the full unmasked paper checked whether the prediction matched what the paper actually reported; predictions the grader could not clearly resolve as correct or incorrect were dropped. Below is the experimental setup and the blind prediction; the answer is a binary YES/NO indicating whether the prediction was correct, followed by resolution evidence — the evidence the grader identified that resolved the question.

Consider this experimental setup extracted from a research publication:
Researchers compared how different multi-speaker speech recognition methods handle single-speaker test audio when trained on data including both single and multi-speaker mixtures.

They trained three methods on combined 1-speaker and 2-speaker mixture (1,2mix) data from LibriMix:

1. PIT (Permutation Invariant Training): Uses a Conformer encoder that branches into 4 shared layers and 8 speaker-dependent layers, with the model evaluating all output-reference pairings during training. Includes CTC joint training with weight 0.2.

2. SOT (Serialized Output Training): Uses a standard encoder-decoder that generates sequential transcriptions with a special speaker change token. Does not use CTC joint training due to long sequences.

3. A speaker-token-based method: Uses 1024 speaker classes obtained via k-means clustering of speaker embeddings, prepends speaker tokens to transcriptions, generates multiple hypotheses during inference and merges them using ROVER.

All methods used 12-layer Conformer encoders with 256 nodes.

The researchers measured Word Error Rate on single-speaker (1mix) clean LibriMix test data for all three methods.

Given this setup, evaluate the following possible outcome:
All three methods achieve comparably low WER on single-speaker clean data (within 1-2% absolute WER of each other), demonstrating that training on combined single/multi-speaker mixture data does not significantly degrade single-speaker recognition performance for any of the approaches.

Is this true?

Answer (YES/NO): YES